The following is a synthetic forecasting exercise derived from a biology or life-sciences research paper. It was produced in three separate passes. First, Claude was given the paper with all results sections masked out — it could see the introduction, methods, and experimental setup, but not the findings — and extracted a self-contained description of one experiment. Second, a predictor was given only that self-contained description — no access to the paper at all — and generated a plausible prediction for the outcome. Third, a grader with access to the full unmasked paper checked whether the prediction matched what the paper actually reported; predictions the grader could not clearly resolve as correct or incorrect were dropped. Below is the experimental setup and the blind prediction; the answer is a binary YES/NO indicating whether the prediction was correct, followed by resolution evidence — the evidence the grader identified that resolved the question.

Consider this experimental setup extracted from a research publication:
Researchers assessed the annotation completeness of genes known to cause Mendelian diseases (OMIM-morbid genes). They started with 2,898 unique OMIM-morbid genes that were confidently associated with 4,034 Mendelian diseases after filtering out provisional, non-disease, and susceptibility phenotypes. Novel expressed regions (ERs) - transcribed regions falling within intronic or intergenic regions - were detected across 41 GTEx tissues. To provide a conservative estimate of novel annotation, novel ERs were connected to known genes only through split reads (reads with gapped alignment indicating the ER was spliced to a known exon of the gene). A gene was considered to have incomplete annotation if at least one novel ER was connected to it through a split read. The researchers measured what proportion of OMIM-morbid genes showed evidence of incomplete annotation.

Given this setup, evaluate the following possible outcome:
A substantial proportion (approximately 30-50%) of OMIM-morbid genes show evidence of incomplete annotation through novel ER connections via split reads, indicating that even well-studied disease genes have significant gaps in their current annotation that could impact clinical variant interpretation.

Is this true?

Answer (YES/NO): NO